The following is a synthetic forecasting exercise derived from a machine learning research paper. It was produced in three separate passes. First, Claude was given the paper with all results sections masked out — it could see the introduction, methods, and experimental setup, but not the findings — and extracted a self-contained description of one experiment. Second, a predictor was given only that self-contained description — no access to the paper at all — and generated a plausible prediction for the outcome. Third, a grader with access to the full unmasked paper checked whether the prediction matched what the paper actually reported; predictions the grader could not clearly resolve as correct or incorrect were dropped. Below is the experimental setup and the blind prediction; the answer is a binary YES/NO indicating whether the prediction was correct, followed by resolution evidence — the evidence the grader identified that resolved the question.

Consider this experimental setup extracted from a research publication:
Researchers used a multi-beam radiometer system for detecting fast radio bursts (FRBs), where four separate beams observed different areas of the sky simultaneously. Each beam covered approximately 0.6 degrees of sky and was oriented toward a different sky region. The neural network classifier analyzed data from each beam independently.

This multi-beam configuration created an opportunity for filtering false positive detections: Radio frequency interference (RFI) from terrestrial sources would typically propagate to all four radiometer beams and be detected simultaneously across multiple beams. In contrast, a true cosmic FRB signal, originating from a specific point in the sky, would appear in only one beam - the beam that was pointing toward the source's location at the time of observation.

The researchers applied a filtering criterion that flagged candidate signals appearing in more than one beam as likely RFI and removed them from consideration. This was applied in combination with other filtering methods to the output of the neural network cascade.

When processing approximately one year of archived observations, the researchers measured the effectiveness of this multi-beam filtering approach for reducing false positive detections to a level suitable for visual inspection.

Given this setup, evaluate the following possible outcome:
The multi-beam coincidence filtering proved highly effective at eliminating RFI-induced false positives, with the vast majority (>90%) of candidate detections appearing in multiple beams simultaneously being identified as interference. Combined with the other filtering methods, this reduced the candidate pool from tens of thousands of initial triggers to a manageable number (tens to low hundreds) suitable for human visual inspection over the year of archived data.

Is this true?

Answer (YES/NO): NO